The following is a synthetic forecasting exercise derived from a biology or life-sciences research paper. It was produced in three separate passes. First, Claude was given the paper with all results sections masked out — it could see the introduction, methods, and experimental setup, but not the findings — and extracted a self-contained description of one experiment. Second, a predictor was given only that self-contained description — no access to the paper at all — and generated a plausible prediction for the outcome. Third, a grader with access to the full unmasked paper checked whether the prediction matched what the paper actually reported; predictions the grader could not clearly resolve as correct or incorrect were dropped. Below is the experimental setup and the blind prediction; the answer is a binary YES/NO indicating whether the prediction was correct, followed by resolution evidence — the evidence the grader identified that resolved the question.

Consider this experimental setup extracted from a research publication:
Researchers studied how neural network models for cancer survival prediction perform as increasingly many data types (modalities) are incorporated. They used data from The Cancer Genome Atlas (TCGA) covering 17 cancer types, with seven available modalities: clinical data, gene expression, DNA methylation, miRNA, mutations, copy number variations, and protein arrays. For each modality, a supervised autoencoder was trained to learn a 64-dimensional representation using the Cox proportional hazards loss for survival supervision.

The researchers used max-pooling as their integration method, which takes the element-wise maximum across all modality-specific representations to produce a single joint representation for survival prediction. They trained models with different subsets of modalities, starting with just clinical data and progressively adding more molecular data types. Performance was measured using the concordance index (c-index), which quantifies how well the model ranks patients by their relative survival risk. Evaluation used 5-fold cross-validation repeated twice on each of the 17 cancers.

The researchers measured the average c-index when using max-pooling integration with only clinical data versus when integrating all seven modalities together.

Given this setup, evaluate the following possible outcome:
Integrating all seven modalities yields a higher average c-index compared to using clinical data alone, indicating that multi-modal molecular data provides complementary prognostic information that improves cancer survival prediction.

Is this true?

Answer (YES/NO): NO